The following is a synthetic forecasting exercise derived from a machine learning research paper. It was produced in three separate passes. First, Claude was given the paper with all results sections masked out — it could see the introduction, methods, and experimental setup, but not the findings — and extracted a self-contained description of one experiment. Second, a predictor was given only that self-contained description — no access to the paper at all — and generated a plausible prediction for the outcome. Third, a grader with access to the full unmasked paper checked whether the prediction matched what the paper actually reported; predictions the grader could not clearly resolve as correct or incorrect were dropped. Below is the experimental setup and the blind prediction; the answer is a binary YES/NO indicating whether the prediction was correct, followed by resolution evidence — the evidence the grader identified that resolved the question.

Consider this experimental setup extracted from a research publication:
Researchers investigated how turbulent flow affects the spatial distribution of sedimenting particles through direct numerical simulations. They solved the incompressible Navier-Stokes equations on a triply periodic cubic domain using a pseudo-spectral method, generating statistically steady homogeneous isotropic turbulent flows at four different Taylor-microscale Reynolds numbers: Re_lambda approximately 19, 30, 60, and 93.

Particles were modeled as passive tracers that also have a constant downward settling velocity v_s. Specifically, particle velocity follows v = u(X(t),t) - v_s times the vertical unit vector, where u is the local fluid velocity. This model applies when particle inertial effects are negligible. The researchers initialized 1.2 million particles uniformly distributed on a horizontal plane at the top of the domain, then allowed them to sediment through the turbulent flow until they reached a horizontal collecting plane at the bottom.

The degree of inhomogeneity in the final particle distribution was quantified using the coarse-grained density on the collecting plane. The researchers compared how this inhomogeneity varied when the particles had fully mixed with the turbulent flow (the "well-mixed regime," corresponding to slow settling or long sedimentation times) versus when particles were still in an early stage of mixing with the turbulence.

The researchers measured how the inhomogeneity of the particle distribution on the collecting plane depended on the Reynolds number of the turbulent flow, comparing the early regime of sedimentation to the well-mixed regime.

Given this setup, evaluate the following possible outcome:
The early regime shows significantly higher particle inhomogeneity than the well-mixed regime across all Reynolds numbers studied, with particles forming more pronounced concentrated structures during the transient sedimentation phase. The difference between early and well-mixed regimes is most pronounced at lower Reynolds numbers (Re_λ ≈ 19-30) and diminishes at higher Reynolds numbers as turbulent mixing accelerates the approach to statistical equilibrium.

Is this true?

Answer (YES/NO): NO